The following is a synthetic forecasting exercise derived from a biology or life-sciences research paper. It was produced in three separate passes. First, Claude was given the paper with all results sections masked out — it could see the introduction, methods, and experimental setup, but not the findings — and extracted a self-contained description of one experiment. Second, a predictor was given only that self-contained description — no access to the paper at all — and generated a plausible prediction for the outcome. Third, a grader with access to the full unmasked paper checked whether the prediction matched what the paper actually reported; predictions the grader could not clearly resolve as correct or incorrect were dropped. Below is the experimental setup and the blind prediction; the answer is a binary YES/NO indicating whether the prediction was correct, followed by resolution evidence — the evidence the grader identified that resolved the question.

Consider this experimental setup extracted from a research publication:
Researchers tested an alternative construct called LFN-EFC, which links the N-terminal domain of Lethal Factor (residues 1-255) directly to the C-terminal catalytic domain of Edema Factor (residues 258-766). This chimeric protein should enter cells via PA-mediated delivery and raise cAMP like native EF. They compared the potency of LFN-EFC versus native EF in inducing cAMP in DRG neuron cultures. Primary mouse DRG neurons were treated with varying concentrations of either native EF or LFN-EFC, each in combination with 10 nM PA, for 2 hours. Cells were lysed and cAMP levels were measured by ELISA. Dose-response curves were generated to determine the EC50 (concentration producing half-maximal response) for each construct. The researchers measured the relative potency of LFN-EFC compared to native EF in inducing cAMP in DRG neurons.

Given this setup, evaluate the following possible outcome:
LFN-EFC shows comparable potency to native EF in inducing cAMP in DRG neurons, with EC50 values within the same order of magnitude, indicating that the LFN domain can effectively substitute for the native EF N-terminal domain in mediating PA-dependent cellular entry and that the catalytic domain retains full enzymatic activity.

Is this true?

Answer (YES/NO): NO